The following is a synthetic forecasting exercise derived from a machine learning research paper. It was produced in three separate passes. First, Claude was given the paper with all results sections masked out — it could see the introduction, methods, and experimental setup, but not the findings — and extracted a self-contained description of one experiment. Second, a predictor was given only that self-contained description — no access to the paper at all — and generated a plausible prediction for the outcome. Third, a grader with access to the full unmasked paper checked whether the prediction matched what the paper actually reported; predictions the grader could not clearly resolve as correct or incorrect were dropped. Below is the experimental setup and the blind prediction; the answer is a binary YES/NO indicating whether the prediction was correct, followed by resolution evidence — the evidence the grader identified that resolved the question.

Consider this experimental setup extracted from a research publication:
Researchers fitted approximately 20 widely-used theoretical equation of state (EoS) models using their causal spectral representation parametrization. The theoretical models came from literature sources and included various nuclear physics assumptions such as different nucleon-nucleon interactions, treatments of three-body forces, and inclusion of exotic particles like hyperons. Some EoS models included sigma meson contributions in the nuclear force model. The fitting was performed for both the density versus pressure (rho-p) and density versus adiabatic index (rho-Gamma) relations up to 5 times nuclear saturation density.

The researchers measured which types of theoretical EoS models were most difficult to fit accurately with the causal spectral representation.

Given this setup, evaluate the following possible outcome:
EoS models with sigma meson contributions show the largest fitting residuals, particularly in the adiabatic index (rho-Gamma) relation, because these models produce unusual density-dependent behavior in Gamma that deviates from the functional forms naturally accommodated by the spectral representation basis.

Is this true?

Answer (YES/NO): YES